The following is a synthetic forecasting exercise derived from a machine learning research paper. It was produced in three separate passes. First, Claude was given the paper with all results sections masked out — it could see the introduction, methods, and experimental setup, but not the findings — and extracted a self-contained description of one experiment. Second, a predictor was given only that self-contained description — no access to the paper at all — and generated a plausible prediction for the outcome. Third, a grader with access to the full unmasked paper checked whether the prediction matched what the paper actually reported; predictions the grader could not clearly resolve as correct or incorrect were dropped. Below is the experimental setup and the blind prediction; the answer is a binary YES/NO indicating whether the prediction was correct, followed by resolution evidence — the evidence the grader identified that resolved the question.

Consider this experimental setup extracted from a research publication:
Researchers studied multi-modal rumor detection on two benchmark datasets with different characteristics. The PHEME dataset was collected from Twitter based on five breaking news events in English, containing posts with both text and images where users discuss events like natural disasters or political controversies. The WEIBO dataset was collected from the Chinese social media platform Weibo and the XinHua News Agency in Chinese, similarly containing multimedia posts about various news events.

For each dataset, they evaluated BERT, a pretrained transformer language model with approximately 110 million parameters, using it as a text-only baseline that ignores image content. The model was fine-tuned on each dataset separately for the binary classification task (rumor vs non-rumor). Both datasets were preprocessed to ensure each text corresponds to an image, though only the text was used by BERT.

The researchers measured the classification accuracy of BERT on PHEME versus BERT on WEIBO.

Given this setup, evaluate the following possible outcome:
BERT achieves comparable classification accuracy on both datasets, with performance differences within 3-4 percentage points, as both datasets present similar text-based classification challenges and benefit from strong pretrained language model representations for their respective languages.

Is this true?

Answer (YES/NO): YES